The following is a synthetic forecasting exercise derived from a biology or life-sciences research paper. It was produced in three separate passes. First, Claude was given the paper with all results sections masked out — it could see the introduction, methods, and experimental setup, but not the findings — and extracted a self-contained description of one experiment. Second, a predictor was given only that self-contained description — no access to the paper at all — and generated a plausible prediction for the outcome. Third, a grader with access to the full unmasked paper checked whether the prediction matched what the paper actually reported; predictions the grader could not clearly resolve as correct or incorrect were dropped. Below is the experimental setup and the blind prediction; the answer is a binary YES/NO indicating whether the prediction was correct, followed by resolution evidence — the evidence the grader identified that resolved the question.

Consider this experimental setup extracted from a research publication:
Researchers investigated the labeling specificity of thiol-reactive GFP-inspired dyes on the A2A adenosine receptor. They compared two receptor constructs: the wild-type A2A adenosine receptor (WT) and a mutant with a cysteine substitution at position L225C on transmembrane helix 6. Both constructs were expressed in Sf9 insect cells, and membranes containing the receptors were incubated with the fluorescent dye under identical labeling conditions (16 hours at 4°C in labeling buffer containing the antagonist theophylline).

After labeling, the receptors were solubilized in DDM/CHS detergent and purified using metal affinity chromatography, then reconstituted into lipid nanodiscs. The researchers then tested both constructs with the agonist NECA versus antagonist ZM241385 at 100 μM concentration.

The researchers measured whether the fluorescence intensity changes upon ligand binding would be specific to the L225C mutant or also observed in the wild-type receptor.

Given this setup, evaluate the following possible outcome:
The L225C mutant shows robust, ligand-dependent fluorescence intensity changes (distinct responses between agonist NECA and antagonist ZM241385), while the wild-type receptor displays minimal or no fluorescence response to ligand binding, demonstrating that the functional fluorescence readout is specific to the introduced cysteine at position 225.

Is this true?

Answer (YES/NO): YES